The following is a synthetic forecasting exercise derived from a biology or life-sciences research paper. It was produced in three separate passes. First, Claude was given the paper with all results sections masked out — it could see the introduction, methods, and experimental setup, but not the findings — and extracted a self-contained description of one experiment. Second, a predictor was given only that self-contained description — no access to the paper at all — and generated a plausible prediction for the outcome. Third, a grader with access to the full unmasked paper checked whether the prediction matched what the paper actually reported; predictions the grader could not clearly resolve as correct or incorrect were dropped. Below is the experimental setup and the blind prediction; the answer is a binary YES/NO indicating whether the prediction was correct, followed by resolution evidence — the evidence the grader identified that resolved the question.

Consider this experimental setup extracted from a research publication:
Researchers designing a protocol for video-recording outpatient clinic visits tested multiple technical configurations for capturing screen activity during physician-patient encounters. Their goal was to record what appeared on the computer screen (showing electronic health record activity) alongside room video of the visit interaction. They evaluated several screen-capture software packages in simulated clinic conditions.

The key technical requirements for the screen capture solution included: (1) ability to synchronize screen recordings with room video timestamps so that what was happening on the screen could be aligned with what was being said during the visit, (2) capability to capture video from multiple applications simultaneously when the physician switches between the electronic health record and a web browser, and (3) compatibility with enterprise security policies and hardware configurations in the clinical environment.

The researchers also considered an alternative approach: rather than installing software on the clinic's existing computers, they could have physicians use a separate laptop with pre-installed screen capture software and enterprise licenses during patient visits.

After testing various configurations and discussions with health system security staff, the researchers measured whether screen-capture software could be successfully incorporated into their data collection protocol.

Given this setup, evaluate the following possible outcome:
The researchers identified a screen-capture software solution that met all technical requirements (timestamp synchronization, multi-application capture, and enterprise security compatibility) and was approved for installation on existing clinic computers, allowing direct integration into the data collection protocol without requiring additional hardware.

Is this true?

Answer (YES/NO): NO